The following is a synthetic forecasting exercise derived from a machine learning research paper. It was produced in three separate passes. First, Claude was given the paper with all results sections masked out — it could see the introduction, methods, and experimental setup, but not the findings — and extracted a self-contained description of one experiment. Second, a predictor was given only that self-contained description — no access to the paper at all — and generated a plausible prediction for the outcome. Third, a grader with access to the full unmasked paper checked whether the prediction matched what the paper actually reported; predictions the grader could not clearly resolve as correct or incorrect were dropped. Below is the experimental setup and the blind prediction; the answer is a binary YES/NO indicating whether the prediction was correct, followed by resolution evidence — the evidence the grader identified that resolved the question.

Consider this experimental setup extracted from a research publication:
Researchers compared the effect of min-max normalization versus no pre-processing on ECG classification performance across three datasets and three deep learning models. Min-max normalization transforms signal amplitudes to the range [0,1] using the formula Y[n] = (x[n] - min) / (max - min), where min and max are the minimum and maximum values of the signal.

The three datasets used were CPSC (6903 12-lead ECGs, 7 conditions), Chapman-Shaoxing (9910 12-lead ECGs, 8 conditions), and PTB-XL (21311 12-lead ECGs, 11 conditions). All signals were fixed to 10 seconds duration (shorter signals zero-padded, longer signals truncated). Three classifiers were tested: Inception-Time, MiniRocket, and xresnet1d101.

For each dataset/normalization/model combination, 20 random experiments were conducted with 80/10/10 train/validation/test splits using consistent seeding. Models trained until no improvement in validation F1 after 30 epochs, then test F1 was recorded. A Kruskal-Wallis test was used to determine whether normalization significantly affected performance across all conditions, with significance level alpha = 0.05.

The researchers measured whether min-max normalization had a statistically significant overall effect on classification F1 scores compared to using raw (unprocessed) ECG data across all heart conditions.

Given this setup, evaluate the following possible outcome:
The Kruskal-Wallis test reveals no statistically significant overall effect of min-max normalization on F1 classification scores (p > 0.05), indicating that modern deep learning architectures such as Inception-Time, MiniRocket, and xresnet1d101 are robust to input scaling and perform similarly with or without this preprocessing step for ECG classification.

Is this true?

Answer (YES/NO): NO